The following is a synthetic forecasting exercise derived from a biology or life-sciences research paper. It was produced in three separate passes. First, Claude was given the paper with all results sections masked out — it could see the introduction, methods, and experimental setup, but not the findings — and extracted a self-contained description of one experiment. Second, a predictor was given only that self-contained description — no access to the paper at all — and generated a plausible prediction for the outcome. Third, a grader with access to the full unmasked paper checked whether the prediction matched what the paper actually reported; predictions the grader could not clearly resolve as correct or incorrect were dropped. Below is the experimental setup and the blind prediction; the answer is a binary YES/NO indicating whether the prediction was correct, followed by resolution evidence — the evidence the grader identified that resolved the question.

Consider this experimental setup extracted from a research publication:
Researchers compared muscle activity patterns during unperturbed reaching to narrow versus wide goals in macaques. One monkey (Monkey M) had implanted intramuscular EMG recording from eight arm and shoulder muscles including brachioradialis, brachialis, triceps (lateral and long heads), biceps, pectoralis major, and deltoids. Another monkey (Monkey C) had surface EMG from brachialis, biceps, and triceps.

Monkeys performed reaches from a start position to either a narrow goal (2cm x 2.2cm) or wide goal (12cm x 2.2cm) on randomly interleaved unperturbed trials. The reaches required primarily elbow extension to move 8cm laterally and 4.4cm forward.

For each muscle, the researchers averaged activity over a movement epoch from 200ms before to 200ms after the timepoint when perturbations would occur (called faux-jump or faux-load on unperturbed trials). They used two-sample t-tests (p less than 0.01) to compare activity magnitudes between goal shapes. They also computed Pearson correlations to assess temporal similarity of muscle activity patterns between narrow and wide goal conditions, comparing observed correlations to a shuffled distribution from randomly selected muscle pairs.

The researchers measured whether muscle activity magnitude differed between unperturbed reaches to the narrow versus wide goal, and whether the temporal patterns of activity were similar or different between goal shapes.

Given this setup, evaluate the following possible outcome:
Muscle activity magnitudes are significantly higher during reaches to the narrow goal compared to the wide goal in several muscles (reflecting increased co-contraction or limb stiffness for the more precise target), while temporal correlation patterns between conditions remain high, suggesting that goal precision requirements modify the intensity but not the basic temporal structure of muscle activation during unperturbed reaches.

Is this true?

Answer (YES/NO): YES